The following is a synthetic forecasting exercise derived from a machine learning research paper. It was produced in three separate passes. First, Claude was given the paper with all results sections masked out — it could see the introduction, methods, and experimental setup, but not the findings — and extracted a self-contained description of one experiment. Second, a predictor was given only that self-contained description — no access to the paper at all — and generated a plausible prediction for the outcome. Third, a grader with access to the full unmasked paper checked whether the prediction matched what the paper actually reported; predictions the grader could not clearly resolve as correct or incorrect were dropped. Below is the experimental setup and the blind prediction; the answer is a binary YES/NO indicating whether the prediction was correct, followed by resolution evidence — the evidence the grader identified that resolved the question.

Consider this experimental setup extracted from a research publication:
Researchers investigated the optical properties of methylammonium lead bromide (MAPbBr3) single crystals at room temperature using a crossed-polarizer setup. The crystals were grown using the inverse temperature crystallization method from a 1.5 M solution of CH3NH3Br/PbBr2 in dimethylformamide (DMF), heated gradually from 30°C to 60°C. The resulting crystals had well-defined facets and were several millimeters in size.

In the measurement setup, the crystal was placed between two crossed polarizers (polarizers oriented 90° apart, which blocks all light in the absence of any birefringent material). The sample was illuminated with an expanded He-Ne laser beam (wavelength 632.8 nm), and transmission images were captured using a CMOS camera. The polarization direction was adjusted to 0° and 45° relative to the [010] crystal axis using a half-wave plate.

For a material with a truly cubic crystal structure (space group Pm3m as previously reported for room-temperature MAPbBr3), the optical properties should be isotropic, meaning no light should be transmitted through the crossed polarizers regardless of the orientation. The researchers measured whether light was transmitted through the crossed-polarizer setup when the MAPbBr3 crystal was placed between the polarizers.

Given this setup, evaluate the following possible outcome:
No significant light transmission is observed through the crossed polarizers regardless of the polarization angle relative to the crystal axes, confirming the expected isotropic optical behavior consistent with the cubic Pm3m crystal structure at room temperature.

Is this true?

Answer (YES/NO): NO